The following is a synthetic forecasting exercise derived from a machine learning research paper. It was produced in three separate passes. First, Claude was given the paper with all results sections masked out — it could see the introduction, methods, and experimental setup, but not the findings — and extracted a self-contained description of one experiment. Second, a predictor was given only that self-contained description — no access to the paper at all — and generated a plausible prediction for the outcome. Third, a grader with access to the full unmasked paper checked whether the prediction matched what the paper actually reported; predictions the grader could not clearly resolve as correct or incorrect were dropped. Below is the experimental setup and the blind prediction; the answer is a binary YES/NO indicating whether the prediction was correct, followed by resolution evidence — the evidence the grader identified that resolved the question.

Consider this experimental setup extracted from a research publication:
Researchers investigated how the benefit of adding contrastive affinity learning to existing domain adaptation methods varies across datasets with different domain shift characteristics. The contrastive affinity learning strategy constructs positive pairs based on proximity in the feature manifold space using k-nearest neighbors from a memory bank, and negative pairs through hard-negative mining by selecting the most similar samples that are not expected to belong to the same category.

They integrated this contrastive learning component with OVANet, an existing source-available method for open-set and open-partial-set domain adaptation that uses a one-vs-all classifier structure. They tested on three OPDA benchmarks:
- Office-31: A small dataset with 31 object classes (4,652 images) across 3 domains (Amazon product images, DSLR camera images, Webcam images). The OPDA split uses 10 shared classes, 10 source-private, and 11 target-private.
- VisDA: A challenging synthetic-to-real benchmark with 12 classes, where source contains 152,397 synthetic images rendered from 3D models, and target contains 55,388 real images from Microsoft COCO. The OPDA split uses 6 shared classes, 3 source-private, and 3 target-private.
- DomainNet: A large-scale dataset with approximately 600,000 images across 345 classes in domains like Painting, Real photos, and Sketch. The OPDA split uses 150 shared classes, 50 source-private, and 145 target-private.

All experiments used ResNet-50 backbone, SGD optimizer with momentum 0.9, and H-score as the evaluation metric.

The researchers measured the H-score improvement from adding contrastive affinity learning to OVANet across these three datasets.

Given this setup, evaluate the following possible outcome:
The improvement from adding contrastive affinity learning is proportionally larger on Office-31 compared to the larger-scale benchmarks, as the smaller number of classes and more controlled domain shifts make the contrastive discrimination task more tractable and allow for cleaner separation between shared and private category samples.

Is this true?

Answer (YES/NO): NO